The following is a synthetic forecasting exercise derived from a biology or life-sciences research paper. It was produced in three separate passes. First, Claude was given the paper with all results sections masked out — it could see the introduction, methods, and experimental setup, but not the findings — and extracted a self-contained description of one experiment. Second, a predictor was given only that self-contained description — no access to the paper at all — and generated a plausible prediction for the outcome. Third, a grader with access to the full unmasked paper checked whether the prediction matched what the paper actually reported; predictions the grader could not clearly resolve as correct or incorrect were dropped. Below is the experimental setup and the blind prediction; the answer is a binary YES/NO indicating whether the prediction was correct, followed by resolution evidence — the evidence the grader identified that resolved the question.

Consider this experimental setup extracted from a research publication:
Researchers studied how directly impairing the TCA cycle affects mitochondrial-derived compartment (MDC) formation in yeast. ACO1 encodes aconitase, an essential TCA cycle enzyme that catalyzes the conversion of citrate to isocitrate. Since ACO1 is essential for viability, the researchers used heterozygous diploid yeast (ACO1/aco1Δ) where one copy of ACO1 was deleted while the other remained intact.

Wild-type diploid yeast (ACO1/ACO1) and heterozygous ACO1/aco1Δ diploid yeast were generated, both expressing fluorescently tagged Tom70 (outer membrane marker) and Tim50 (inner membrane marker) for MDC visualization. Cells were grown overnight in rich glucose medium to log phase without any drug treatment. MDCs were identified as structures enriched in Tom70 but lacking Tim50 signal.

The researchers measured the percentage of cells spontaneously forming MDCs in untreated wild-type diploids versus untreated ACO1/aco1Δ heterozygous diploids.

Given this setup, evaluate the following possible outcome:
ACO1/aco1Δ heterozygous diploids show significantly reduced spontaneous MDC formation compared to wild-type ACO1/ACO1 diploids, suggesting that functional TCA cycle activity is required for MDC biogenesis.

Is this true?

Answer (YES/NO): NO